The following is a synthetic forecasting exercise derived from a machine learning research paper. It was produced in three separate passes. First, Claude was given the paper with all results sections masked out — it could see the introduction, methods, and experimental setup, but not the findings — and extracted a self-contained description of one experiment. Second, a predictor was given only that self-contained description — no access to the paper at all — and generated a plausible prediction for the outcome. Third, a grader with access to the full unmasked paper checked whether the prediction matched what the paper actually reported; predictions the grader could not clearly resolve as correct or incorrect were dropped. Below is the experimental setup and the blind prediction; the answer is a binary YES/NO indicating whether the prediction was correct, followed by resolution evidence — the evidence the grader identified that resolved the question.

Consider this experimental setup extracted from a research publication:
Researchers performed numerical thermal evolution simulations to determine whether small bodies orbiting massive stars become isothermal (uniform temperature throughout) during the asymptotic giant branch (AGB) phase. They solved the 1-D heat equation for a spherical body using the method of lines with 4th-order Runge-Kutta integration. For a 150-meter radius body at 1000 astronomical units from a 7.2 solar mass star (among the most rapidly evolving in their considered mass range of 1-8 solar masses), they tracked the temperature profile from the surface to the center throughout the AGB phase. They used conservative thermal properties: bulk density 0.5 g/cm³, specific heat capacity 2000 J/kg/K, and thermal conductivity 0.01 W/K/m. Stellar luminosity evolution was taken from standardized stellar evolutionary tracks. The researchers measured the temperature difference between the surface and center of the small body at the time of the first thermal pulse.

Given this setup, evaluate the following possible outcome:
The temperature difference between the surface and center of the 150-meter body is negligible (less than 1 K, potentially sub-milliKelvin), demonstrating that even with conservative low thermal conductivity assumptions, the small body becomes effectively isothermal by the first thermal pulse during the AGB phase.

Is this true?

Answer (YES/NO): NO